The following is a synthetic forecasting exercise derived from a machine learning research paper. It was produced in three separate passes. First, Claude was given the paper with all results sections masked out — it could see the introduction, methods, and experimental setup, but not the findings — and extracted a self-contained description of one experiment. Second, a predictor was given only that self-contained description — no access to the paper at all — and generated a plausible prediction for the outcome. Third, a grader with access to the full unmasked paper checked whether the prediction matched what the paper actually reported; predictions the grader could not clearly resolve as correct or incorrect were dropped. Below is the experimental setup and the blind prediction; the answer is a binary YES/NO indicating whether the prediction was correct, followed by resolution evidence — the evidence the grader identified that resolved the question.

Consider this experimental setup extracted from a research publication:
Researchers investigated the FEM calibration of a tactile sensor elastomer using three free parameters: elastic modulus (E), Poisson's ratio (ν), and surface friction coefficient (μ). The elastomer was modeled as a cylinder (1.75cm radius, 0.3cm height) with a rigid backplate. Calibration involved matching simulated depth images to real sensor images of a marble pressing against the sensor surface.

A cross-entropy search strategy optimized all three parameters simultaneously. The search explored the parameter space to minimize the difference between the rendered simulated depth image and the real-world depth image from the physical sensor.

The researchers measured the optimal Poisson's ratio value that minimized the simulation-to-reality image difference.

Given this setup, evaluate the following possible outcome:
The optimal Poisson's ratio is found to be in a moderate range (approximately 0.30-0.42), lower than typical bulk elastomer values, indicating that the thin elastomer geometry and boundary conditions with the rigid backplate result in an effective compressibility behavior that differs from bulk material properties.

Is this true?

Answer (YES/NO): YES